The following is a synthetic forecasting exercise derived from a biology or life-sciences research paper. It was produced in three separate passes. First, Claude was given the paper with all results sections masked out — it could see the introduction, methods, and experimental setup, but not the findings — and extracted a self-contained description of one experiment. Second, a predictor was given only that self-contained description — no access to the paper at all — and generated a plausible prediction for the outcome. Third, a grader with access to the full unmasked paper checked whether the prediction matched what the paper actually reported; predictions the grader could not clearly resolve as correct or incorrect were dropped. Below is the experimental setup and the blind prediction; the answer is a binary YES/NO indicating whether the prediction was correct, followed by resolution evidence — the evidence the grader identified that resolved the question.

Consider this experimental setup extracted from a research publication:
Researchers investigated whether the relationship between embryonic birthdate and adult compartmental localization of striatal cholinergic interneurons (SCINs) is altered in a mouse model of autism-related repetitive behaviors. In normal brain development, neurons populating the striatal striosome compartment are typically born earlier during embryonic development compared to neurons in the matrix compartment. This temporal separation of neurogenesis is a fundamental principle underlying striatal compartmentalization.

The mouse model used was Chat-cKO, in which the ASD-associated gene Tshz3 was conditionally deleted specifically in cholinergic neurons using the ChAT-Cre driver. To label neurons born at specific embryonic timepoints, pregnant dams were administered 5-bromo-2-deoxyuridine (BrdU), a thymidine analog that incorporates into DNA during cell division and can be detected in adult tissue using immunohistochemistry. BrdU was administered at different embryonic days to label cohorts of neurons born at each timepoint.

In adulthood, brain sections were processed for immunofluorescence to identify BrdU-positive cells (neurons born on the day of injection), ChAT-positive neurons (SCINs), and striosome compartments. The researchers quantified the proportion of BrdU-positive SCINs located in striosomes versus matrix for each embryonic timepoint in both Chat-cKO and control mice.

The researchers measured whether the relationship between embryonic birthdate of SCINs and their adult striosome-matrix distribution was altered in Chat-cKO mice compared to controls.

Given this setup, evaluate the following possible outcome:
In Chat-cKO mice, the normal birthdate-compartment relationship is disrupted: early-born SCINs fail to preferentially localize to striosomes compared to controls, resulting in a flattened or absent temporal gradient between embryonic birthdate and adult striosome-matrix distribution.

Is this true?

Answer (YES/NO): NO